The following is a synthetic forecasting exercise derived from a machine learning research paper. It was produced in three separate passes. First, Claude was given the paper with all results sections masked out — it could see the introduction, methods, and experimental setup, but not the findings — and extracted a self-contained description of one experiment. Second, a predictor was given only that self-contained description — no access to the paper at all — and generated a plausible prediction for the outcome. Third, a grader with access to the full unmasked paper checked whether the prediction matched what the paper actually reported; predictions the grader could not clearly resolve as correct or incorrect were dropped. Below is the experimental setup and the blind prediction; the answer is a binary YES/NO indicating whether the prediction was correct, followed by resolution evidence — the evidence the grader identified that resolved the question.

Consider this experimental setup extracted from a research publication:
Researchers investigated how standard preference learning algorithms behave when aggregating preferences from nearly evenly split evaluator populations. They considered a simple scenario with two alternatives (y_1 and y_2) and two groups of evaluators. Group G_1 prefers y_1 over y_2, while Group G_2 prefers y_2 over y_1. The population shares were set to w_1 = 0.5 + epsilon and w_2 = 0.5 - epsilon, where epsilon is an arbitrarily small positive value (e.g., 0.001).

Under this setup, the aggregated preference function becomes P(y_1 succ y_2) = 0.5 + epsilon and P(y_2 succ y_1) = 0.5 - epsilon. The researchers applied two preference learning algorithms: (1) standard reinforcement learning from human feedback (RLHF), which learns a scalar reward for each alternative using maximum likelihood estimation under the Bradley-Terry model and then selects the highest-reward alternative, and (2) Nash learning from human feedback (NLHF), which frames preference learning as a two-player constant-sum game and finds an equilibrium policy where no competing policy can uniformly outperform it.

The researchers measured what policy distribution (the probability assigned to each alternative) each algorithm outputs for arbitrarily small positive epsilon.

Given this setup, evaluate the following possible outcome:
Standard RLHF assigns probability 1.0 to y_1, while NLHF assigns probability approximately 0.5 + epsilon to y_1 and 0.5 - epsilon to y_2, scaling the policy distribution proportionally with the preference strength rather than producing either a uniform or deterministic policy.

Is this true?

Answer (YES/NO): NO